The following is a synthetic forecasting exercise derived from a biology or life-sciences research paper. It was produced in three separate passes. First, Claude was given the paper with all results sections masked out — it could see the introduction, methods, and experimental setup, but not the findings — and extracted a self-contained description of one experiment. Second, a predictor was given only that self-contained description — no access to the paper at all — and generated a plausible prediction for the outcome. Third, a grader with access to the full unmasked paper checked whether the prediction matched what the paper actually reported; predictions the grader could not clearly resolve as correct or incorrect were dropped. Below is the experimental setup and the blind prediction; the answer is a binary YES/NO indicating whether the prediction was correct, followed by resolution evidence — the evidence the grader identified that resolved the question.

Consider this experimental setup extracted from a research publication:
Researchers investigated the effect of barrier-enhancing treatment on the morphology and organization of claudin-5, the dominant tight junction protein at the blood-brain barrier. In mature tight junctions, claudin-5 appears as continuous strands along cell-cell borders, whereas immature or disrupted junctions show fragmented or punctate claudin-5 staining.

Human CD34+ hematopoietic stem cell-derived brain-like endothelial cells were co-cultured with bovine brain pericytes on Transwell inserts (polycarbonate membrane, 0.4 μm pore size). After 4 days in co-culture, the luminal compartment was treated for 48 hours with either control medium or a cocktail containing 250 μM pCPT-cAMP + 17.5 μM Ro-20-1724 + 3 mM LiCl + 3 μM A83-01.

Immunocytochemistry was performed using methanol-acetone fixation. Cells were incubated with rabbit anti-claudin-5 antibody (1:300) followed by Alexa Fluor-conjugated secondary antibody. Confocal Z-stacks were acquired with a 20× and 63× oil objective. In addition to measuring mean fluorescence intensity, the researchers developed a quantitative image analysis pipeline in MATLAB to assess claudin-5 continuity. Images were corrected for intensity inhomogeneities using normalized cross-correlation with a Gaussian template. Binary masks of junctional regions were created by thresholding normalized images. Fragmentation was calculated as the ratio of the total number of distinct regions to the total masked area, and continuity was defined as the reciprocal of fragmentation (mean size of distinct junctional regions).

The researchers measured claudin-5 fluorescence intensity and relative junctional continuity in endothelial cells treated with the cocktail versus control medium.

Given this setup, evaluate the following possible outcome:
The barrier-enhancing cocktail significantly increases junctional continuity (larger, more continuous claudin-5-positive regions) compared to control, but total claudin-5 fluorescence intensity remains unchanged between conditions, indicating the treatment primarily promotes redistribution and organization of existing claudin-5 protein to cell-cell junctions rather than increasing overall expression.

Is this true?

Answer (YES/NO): NO